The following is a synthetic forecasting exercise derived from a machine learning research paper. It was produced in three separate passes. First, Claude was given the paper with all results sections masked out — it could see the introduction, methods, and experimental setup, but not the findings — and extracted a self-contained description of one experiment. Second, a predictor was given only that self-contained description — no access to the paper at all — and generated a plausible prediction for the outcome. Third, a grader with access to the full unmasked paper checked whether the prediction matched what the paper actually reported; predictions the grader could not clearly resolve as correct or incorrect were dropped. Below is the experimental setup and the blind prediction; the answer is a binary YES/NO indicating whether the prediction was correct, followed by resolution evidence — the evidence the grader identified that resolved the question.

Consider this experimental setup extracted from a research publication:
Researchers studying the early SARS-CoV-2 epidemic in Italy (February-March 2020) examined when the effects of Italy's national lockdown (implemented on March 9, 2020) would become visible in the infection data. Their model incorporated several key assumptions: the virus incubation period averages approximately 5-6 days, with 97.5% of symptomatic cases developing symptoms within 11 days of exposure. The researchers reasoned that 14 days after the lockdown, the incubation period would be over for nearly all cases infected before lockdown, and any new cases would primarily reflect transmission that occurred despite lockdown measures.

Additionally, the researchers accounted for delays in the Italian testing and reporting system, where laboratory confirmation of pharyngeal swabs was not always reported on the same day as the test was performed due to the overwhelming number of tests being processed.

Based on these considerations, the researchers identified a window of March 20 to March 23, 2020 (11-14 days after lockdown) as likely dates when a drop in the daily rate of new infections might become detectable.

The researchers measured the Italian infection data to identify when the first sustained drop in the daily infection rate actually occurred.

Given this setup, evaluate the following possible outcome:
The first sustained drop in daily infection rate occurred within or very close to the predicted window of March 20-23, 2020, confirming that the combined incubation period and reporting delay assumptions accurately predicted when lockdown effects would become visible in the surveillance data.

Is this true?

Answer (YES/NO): YES